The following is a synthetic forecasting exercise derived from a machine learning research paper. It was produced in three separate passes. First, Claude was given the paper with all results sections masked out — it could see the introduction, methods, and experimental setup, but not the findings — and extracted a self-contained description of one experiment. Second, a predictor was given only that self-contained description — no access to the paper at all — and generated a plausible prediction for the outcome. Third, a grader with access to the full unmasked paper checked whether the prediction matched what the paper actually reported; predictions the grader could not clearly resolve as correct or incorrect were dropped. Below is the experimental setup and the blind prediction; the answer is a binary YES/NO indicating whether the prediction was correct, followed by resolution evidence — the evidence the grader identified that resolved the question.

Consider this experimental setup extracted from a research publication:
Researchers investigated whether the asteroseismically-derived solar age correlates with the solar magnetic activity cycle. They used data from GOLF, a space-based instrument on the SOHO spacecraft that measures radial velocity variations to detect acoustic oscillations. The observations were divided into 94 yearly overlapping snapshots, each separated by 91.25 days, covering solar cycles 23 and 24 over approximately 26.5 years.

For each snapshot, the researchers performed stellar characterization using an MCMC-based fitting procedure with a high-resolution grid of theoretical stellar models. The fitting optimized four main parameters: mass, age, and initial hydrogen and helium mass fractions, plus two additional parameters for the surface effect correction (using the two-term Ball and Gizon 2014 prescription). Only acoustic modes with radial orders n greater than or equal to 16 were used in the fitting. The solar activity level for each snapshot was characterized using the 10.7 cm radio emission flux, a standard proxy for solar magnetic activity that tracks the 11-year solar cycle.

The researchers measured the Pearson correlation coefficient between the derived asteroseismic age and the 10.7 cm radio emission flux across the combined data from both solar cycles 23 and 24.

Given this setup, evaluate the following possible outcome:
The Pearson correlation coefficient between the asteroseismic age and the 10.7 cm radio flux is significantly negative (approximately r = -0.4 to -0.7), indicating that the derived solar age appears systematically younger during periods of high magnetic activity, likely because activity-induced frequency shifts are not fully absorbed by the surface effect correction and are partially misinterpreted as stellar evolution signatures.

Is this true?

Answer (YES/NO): NO